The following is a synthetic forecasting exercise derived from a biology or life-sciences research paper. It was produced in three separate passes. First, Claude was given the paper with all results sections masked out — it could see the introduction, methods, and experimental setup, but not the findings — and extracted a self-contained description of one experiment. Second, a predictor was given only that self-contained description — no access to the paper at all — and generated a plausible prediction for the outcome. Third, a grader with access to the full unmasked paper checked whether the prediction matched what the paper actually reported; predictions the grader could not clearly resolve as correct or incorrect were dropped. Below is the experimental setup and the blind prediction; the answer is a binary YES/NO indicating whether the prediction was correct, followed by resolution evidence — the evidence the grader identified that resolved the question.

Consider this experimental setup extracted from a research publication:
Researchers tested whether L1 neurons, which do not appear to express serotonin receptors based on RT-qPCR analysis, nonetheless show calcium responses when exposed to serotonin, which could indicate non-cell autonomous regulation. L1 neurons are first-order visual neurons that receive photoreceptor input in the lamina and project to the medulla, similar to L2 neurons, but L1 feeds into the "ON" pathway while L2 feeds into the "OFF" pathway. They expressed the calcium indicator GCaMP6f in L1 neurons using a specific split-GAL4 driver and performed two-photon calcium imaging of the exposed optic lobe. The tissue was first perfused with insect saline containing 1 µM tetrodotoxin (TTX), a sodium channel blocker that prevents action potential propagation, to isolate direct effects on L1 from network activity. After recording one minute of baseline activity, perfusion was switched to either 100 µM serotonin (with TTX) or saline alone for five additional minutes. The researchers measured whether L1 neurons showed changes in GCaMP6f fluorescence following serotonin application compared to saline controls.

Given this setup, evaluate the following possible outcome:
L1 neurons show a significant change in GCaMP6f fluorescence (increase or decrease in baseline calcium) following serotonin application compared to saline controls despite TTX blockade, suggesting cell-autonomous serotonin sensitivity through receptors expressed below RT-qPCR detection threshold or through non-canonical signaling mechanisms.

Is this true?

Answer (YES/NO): NO